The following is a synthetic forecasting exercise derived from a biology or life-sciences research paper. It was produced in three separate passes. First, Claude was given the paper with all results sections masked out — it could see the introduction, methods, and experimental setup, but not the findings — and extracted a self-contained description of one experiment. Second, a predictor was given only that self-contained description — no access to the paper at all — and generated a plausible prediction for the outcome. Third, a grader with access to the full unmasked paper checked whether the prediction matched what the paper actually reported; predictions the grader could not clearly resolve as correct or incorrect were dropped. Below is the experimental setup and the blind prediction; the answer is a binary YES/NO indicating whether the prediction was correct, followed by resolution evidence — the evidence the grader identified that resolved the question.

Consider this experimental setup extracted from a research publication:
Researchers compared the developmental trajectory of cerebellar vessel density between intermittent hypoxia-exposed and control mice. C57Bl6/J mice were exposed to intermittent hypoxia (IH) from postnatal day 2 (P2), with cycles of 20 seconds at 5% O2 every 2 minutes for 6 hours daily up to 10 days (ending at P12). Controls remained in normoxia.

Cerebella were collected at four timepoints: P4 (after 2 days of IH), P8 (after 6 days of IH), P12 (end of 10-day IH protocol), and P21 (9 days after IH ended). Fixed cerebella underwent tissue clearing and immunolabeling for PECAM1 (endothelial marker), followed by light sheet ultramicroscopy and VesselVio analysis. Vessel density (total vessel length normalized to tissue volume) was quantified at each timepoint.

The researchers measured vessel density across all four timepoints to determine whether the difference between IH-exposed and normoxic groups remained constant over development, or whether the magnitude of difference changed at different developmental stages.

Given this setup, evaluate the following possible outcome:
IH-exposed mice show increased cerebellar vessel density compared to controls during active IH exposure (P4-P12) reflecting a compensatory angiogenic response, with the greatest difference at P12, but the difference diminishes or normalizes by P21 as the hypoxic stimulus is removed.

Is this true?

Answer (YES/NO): NO